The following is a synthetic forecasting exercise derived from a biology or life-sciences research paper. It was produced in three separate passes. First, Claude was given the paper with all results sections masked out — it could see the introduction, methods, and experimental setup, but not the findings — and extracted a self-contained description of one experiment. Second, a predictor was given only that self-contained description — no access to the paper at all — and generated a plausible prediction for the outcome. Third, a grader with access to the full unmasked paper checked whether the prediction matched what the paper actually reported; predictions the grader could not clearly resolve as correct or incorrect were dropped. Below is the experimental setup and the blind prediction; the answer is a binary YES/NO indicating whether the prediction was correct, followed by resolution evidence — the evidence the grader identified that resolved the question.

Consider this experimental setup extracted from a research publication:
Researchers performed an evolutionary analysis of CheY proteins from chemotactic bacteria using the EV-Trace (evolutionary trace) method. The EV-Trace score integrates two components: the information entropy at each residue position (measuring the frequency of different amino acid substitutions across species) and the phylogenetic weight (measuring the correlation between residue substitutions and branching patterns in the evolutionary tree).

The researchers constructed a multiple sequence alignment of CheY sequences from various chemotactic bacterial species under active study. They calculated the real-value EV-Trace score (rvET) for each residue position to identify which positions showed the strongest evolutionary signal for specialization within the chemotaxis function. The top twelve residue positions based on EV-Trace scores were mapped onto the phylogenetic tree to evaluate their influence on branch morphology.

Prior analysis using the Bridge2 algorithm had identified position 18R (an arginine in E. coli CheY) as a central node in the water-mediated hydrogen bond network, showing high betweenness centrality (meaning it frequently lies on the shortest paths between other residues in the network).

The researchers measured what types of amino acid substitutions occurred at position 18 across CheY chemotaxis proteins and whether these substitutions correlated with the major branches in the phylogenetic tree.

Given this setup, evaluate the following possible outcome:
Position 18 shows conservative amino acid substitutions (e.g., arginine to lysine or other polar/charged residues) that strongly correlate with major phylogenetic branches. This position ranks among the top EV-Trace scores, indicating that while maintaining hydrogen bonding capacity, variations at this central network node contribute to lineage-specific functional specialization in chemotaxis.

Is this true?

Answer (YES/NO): NO